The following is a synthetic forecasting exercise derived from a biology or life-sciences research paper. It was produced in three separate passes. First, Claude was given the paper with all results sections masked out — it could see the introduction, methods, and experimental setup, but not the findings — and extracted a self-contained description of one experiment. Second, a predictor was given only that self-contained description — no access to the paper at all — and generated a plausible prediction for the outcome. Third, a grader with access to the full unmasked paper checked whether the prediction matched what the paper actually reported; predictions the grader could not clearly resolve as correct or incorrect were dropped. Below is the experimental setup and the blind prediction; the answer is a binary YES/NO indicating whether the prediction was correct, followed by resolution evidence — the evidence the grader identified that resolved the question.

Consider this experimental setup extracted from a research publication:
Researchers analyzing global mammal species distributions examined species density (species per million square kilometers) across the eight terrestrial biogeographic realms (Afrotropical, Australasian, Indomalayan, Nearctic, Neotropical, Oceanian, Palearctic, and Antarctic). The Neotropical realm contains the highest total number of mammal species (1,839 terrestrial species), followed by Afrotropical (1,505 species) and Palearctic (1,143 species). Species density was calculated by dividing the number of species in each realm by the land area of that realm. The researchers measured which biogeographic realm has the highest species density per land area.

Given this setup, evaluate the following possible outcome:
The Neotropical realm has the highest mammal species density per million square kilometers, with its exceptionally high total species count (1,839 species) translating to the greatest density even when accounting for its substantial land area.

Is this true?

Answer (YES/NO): NO